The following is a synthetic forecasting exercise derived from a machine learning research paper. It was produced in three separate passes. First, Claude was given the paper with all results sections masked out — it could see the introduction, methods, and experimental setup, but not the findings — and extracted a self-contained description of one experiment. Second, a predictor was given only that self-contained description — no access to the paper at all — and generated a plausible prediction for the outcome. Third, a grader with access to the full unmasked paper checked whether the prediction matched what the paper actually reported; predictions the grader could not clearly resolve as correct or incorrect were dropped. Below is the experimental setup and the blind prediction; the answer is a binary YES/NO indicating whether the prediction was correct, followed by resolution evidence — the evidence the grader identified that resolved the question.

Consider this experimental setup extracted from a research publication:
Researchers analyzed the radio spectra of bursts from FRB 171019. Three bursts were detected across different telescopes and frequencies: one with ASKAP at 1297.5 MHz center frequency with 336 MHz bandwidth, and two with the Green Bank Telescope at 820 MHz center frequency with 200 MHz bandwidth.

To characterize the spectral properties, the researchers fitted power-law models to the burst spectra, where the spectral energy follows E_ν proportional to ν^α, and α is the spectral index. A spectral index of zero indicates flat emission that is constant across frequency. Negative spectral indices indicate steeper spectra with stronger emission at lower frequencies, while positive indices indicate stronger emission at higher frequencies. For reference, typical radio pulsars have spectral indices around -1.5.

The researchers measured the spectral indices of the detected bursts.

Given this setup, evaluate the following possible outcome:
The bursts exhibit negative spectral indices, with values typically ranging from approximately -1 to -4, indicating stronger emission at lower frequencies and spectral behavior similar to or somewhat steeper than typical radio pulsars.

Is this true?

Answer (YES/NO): NO